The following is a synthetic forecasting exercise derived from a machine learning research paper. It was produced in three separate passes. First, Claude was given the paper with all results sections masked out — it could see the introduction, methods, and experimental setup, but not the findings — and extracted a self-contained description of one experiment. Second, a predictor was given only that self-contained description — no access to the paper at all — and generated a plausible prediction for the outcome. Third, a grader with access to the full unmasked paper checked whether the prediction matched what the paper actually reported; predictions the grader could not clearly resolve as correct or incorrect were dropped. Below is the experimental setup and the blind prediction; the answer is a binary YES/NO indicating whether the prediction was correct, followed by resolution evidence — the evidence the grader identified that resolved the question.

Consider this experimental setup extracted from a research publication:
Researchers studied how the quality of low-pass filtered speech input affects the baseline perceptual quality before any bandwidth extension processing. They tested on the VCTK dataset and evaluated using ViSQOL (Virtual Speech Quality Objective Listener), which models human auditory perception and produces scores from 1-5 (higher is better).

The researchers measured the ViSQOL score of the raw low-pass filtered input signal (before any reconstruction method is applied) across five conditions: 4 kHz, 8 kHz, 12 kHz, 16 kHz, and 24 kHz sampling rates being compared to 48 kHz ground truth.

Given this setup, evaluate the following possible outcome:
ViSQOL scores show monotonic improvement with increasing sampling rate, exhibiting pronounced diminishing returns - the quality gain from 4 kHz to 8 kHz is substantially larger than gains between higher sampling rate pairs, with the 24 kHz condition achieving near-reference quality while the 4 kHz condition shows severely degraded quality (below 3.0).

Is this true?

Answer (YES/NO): NO